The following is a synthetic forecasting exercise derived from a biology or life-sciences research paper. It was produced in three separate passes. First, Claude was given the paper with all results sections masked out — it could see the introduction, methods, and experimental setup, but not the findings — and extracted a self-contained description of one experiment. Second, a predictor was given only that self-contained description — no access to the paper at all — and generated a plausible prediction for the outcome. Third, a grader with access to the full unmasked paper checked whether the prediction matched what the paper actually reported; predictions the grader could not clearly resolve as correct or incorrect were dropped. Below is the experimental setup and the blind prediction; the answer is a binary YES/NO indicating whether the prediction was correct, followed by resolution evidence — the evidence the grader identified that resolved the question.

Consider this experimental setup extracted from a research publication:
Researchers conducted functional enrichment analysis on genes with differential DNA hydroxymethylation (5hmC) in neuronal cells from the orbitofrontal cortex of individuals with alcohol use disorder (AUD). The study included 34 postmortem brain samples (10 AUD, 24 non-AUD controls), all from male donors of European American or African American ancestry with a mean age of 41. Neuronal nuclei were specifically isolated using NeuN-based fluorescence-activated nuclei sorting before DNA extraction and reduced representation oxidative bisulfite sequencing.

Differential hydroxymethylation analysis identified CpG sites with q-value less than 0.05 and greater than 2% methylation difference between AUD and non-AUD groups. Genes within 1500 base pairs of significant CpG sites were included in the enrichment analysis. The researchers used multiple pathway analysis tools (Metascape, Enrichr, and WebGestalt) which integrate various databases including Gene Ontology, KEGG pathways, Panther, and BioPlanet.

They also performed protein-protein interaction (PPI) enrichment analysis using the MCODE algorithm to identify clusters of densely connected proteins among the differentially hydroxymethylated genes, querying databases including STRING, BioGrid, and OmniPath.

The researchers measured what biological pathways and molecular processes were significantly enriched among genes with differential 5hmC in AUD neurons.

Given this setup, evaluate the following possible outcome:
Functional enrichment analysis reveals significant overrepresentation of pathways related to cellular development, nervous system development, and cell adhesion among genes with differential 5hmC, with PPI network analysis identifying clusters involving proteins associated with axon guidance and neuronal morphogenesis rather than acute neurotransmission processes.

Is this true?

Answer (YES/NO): NO